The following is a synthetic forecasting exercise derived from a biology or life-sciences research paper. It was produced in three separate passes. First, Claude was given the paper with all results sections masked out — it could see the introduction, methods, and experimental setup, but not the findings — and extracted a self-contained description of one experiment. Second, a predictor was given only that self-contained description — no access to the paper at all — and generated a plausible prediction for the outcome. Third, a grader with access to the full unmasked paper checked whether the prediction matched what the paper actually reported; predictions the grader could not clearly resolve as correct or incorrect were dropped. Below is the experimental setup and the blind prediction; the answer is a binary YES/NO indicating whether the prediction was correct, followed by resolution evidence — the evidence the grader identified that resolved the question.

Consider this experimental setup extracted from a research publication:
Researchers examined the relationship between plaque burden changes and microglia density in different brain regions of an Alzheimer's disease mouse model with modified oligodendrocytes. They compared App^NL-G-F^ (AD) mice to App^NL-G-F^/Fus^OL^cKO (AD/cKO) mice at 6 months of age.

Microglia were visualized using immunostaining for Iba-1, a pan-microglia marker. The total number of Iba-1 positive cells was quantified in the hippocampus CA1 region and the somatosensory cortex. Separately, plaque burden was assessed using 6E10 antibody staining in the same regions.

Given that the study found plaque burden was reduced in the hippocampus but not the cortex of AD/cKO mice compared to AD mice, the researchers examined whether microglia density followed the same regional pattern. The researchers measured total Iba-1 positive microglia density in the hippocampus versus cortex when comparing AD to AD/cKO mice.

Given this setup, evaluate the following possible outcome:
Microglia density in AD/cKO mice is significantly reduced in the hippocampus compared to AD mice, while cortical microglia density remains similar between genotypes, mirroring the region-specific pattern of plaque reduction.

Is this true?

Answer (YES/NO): YES